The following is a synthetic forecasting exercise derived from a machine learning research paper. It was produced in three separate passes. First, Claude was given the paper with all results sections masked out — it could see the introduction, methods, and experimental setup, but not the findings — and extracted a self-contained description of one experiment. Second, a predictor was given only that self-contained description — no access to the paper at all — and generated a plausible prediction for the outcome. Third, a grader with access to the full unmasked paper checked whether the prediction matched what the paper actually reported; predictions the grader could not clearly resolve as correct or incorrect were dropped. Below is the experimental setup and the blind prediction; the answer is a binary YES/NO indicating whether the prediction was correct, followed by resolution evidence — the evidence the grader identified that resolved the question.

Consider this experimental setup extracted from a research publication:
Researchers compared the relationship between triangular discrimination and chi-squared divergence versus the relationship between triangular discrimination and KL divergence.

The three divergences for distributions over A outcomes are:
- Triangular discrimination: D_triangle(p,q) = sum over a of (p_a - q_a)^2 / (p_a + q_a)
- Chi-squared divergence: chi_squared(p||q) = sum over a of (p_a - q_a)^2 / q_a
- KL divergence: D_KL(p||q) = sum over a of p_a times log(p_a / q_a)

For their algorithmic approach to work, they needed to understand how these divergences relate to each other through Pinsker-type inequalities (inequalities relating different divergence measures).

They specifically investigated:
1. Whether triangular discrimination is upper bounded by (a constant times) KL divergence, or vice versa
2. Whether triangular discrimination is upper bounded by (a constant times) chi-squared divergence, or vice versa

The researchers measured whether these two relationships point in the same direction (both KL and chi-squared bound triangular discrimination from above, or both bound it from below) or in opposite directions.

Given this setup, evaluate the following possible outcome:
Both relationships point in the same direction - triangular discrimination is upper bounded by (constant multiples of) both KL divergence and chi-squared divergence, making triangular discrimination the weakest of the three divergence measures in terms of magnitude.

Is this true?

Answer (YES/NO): NO